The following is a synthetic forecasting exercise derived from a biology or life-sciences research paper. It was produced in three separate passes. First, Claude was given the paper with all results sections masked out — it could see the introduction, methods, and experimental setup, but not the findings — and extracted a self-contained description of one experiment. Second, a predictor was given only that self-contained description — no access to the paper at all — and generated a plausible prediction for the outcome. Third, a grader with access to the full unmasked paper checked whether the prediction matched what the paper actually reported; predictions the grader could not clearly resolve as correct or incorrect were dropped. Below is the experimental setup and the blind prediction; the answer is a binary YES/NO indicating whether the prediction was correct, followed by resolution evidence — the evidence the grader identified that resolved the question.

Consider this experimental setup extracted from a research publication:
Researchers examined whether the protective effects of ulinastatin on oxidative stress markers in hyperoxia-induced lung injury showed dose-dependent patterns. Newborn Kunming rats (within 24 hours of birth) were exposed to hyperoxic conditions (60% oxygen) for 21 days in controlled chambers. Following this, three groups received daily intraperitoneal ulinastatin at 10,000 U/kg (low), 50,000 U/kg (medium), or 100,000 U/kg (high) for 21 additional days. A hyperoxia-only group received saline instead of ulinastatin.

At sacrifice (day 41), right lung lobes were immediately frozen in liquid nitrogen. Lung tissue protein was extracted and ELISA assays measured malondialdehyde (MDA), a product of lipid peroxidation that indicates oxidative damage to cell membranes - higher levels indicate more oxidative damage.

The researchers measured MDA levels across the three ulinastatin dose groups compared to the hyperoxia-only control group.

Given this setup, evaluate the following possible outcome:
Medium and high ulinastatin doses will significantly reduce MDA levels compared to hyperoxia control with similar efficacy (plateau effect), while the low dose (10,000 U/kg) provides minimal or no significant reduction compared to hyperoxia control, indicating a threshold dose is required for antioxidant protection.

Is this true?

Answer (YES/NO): NO